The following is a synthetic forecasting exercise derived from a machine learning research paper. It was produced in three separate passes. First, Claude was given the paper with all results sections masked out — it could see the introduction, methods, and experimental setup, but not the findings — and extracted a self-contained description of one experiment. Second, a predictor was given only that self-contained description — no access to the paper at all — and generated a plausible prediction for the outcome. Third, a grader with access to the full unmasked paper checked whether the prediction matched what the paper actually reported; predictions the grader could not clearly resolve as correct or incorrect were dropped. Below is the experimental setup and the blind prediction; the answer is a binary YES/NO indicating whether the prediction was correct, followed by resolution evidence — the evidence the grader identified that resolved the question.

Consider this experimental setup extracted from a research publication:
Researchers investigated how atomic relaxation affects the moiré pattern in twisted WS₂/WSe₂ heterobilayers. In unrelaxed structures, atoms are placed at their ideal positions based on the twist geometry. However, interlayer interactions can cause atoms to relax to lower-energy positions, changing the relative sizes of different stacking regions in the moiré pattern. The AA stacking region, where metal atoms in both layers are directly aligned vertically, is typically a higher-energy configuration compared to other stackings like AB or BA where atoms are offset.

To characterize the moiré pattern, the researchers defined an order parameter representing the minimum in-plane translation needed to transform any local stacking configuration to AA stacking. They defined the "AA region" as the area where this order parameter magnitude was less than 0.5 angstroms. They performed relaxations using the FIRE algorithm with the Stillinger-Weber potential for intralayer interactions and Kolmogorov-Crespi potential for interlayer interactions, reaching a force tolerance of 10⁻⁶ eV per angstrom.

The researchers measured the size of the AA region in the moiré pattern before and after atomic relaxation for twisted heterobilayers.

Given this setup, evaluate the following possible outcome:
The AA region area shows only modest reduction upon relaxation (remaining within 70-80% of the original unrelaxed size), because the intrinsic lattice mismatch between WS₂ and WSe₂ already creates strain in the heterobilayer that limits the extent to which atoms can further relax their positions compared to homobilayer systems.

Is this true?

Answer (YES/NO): NO